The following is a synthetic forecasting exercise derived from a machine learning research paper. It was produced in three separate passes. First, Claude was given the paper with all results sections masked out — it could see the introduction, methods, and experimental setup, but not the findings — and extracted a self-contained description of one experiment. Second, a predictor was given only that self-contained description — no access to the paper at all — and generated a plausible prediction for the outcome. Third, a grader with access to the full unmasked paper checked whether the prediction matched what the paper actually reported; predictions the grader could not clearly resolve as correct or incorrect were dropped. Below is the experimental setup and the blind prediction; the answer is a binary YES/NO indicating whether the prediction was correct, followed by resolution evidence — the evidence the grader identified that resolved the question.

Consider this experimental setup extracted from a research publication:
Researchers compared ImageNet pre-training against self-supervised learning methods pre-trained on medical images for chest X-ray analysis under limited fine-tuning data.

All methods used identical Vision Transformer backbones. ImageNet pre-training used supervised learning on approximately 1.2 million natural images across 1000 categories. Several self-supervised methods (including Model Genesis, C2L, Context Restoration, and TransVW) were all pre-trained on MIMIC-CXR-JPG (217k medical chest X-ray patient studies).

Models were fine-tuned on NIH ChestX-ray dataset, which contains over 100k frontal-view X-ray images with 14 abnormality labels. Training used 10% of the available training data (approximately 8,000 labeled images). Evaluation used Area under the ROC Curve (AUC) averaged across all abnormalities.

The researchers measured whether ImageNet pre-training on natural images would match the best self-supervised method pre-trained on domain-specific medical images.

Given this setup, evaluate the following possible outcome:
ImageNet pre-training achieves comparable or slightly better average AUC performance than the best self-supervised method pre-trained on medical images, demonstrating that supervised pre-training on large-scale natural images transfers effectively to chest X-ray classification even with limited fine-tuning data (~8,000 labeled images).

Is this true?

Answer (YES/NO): NO